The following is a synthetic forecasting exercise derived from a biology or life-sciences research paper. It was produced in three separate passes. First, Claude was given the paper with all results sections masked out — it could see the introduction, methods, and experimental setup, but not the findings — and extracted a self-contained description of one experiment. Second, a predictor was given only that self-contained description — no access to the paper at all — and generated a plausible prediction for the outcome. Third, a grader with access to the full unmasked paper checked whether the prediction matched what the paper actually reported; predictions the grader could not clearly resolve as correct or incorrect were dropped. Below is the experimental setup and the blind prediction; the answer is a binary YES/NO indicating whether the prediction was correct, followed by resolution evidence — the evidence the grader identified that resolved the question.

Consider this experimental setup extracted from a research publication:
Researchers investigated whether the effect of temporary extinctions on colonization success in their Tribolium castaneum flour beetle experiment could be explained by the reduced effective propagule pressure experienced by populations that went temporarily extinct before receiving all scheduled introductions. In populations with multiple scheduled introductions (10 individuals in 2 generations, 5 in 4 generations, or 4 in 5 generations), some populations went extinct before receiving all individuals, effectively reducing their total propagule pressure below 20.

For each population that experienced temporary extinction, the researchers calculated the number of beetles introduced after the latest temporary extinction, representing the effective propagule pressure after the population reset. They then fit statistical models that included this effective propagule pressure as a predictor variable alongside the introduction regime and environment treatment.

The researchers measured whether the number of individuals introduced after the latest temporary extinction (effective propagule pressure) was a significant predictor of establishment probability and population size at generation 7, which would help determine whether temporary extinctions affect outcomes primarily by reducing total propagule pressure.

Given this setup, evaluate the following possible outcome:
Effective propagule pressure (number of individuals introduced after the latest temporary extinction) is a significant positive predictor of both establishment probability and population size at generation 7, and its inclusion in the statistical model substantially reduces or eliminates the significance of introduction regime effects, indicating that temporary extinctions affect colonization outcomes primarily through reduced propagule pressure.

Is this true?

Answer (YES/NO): NO